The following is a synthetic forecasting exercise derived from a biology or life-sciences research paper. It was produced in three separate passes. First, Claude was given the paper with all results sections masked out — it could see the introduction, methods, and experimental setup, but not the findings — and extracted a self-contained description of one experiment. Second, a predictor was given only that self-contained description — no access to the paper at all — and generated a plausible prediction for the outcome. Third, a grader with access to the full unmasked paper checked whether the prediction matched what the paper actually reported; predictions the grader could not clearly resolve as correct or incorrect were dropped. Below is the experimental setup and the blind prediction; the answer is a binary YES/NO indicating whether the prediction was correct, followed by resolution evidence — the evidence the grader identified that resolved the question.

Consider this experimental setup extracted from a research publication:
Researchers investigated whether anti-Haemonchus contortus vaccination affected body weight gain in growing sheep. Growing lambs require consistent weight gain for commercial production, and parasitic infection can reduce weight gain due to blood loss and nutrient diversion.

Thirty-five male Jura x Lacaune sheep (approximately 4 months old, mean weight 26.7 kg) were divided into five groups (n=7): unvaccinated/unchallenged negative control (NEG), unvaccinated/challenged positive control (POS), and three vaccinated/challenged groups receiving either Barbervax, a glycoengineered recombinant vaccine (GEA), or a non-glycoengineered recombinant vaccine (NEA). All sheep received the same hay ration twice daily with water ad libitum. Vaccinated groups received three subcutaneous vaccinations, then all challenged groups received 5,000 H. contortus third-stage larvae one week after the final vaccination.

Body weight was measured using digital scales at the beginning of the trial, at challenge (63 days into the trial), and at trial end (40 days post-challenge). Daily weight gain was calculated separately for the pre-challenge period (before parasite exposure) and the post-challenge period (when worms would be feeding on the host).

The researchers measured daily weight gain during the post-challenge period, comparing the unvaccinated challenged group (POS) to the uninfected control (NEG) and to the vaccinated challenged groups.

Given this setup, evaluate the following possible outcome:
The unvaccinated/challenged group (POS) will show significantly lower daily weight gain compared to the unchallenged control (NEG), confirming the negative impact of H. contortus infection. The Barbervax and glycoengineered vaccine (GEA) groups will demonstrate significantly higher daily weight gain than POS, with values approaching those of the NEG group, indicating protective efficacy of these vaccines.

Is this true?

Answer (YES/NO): NO